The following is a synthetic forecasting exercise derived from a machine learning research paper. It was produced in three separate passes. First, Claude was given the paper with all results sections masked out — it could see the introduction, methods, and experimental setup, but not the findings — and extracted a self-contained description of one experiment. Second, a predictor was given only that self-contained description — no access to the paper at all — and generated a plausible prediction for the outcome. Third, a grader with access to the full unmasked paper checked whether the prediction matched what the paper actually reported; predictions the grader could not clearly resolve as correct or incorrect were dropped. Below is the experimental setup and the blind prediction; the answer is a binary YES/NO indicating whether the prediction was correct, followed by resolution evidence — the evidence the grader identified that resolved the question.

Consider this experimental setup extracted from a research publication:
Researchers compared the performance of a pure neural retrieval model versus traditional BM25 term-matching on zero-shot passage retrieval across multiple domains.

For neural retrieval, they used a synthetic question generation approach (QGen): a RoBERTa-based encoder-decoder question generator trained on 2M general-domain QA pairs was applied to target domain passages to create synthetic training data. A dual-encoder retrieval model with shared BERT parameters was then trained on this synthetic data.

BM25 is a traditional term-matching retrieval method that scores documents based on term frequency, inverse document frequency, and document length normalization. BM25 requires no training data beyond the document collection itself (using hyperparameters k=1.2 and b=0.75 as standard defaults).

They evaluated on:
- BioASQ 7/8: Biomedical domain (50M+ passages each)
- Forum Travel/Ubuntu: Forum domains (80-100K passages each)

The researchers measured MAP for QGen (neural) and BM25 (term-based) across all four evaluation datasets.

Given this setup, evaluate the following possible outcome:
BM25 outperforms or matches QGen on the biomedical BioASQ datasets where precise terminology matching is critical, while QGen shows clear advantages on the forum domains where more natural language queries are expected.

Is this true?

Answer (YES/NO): NO